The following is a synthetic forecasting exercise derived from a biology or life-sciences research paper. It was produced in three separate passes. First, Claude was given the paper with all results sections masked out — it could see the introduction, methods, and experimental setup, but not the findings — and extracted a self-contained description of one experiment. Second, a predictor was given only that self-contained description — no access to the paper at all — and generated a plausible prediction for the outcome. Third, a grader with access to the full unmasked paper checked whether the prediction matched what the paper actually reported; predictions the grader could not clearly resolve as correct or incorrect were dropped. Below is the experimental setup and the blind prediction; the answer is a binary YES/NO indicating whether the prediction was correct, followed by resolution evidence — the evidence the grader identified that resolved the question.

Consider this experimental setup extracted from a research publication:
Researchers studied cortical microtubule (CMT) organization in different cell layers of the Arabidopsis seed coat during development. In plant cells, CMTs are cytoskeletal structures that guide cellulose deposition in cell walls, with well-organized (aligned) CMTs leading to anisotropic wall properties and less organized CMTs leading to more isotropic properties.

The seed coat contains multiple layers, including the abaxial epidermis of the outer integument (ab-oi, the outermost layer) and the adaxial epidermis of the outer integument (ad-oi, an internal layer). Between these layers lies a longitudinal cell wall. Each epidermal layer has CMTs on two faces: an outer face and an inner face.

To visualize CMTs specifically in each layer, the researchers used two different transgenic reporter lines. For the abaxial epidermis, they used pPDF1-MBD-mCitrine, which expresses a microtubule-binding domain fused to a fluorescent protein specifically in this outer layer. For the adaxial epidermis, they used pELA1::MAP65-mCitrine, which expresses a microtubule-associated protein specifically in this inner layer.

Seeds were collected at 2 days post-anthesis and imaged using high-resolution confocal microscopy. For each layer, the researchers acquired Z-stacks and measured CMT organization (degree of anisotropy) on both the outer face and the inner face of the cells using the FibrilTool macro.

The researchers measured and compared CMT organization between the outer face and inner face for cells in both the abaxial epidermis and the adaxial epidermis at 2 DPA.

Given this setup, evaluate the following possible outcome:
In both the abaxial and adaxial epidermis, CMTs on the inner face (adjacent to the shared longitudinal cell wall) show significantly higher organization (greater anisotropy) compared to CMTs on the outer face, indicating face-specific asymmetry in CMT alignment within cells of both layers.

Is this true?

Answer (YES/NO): NO